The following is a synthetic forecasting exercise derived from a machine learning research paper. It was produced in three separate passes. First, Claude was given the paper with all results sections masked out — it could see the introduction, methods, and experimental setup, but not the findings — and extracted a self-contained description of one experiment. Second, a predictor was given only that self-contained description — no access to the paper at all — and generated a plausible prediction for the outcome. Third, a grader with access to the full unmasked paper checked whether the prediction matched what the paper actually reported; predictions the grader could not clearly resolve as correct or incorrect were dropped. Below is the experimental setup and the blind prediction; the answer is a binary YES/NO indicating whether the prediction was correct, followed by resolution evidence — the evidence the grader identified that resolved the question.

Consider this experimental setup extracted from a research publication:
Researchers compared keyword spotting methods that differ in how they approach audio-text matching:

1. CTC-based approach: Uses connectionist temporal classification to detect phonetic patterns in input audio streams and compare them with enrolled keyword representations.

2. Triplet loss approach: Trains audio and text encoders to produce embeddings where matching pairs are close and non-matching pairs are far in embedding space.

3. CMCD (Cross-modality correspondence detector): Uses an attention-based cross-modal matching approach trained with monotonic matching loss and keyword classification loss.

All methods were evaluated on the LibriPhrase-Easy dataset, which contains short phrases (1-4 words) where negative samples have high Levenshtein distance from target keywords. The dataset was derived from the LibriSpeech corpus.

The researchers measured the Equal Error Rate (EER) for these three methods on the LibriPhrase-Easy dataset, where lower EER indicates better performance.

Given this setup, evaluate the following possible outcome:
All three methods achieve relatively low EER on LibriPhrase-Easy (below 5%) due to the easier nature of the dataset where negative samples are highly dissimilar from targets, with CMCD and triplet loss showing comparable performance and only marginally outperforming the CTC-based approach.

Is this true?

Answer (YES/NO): NO